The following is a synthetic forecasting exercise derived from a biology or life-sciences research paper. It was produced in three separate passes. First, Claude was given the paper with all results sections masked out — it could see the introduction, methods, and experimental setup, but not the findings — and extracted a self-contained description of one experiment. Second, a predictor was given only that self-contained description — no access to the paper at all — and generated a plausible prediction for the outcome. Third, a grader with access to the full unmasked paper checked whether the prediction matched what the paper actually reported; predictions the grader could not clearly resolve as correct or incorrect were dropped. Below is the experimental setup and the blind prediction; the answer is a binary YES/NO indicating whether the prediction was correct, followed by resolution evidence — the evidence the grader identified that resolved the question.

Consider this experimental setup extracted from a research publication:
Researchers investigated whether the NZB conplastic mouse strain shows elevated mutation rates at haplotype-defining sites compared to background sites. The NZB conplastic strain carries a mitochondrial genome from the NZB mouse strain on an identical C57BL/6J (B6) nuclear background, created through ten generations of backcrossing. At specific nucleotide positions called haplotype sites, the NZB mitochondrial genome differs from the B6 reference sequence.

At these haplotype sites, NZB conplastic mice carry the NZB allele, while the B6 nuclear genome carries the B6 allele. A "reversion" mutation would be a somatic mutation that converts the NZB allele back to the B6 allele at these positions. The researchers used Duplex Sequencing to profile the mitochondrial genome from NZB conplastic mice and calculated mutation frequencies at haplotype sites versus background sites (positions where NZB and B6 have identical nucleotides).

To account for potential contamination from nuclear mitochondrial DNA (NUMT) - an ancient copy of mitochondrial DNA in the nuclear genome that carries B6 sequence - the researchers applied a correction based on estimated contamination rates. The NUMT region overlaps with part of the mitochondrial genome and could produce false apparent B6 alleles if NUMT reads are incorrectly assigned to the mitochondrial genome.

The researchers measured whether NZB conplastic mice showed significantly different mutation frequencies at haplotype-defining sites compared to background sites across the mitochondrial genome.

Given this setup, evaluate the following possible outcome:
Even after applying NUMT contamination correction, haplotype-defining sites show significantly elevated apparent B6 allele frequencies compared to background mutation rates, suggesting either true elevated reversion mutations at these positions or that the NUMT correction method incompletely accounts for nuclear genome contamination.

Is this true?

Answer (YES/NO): YES